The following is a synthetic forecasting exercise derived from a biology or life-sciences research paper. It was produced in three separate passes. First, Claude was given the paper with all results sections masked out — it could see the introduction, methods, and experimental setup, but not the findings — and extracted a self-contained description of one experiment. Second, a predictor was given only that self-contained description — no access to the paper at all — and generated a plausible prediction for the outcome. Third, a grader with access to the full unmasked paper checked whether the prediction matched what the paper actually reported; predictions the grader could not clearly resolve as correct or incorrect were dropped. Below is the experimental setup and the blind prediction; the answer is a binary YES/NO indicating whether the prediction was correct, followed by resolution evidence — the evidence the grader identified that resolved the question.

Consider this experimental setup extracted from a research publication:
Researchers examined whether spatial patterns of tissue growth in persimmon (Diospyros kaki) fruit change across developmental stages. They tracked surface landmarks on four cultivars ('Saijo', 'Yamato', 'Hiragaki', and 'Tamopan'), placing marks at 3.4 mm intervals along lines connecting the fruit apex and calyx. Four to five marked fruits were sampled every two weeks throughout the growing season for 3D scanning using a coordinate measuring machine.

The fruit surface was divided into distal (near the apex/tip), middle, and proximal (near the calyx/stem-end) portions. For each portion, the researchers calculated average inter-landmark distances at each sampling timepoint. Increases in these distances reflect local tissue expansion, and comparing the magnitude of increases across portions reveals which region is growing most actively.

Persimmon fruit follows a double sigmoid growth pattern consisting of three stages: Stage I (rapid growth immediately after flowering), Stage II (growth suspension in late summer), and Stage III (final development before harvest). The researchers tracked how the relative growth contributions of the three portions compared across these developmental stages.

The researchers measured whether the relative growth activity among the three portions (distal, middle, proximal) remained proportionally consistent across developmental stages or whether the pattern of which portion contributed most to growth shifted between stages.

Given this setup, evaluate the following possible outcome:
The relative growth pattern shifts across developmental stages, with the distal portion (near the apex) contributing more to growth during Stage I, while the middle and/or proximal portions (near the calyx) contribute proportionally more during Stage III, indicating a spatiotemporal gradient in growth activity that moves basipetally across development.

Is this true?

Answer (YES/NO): NO